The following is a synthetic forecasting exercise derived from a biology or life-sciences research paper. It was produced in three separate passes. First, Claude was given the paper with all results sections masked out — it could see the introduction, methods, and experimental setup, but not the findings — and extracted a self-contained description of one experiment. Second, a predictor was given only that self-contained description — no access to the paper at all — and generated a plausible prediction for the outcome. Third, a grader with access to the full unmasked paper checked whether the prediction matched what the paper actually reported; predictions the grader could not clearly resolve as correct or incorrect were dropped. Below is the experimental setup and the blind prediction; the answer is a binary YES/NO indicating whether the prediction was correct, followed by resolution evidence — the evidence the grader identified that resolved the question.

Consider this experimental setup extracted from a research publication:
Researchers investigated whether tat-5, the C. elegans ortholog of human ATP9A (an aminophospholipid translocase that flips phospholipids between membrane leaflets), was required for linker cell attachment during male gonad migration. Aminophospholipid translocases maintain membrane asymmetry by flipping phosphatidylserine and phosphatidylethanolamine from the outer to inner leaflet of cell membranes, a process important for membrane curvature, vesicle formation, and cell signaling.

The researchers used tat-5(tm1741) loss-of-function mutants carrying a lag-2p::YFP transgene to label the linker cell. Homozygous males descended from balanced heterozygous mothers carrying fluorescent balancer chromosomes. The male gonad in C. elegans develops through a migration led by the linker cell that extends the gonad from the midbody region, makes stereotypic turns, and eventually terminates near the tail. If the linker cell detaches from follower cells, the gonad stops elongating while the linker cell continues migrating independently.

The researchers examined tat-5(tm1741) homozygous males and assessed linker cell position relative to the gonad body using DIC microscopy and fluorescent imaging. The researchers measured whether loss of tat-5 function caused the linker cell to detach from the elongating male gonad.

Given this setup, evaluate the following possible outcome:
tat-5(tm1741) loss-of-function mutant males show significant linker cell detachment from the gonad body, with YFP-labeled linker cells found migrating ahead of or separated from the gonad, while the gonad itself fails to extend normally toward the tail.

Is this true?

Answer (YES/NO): YES